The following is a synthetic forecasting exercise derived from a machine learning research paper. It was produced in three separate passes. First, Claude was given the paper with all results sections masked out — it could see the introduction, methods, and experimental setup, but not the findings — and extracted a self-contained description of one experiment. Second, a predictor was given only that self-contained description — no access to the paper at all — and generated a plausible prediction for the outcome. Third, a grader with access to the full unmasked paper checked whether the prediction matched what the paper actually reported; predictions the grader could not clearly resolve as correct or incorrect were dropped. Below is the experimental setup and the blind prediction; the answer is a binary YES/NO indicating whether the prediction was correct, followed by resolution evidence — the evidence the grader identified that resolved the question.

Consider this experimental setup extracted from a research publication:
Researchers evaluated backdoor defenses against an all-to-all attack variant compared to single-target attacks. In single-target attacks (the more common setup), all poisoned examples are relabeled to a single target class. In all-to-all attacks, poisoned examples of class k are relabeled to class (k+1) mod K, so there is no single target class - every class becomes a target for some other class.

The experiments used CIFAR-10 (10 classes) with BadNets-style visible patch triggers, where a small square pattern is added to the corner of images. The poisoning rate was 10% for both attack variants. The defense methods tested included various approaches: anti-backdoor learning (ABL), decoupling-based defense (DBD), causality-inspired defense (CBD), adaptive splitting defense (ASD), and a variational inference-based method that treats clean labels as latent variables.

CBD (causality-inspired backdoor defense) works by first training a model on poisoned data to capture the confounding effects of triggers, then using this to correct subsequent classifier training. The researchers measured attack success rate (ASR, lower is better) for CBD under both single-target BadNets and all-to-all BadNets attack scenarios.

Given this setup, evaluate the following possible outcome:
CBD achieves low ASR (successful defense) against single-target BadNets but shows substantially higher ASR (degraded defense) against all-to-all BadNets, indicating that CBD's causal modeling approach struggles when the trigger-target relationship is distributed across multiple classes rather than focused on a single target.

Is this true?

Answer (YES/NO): YES